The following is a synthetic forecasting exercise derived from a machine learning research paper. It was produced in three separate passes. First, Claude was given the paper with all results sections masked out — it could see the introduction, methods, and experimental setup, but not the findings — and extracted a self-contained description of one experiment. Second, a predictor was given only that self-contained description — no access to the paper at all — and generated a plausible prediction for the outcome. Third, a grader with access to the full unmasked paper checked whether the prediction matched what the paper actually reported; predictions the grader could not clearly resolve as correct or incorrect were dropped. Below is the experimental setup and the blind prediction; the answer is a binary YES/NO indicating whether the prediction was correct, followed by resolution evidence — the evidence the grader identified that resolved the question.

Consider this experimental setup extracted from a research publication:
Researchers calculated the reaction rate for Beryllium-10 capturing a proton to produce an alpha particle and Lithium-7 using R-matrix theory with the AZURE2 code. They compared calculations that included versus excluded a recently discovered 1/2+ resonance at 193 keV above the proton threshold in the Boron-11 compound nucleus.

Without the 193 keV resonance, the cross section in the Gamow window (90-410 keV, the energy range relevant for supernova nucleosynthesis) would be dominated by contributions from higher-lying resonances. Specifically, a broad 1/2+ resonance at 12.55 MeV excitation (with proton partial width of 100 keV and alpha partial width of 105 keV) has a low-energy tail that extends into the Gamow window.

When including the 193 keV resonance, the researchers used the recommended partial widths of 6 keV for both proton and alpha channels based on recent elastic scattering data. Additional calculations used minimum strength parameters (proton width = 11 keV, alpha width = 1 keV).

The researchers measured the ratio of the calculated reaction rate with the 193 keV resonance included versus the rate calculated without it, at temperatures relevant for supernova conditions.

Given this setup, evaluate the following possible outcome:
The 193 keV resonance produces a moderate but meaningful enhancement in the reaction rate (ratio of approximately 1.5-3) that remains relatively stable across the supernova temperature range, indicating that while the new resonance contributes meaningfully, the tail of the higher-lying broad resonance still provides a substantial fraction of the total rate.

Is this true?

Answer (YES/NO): NO